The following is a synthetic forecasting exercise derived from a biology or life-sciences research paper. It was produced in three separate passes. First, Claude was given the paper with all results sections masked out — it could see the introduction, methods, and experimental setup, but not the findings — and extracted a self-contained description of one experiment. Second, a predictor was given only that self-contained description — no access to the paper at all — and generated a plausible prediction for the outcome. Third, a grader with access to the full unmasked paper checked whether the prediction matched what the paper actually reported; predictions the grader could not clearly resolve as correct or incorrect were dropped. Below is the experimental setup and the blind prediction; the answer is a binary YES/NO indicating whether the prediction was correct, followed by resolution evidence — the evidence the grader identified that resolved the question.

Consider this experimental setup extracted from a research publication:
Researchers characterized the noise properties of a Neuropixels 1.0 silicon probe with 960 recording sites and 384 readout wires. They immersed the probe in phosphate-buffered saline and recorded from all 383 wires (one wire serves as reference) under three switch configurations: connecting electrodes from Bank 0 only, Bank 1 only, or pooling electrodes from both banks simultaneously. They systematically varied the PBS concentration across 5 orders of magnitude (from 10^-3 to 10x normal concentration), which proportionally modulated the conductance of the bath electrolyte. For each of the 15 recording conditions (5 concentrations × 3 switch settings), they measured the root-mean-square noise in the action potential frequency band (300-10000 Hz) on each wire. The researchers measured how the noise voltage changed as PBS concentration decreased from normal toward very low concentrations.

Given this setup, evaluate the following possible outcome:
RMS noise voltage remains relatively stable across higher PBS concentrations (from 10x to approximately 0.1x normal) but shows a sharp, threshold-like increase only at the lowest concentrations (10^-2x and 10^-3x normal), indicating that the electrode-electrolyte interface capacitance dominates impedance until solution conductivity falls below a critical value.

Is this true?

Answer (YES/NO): NO